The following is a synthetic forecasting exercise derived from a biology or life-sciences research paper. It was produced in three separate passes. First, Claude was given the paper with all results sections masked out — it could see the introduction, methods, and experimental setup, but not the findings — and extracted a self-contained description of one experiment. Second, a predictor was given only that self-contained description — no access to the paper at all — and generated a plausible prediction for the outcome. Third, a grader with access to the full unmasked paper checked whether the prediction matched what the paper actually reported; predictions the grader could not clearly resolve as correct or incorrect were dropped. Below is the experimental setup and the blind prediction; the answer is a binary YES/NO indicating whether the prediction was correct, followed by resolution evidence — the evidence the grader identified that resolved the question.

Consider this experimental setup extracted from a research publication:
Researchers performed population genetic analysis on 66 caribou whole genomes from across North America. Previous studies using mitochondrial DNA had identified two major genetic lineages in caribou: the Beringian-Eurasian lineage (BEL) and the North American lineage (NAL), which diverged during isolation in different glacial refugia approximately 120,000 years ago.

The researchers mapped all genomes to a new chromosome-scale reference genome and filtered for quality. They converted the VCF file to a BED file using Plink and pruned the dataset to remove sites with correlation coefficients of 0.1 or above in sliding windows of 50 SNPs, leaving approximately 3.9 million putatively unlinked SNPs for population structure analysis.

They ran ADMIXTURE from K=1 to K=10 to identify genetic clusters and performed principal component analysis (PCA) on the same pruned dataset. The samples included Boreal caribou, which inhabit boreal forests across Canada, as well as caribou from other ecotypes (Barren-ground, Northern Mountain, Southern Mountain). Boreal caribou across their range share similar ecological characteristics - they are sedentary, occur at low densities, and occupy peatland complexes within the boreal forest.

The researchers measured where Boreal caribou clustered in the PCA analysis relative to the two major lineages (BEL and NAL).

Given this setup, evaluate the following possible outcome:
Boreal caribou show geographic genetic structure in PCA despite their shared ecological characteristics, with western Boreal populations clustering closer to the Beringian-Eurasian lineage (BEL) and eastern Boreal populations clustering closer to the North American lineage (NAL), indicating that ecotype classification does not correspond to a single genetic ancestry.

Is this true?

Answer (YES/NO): YES